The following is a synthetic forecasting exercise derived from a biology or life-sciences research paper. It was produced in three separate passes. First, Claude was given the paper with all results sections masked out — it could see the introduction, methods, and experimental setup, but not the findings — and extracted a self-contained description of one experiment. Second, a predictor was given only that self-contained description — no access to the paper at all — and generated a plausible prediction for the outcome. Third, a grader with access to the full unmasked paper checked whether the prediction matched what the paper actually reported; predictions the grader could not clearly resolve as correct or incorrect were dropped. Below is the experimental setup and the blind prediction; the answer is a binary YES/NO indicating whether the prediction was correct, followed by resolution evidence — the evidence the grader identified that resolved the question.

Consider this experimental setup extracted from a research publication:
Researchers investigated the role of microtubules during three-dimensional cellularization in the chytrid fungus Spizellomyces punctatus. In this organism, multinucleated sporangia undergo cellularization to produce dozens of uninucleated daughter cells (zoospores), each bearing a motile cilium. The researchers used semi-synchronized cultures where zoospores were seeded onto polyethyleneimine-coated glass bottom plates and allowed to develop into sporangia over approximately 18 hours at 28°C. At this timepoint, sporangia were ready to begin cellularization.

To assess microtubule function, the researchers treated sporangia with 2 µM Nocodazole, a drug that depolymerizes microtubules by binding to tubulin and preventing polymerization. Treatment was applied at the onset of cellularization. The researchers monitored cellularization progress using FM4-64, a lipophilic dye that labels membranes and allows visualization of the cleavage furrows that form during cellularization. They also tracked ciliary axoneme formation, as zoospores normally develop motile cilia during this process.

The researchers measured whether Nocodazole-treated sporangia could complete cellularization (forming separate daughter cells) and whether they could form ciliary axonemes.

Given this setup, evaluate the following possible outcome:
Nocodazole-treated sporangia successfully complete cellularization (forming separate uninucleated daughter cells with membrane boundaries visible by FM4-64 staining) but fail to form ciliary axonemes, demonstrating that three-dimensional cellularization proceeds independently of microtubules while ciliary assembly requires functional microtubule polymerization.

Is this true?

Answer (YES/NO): YES